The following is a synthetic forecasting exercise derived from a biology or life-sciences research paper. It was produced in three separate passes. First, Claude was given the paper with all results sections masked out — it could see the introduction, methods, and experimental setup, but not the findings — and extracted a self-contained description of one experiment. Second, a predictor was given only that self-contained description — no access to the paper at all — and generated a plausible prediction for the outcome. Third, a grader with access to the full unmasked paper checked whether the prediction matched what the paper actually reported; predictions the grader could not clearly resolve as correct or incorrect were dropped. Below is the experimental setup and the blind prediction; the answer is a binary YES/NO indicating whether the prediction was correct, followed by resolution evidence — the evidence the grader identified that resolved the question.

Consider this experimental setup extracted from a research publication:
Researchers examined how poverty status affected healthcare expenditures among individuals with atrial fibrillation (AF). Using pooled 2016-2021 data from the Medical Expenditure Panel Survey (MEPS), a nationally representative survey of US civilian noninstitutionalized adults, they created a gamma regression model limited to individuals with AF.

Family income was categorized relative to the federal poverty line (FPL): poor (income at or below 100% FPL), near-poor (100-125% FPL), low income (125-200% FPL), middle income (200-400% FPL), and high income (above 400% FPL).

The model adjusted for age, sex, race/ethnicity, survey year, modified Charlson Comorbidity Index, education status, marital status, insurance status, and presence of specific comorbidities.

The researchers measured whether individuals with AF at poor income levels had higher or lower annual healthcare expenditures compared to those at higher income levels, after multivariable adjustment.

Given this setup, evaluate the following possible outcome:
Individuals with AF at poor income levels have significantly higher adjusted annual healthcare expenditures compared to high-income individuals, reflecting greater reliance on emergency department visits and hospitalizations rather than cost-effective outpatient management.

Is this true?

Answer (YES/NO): NO